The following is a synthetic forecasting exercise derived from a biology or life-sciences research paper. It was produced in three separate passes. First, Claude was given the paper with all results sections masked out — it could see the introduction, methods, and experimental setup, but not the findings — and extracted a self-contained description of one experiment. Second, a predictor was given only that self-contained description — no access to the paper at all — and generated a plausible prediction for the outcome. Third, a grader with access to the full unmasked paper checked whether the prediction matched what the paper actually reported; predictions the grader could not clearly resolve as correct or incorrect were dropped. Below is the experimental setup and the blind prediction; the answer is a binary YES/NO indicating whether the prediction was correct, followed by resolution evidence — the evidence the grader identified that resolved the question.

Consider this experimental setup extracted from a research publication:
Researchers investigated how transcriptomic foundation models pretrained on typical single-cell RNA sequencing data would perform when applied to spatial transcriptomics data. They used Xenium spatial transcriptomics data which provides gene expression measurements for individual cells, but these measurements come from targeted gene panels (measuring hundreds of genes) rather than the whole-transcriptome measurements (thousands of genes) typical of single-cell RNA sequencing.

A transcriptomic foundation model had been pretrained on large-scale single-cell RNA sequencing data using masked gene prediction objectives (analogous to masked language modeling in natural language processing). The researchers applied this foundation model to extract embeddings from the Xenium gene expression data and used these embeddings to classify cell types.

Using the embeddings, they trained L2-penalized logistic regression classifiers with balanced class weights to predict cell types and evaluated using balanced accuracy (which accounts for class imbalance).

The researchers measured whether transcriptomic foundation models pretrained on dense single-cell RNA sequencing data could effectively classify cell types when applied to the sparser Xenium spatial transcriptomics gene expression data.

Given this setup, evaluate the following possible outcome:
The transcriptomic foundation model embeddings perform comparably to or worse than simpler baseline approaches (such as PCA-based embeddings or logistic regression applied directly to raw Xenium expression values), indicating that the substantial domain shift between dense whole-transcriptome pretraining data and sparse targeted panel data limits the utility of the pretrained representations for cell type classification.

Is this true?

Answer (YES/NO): NO